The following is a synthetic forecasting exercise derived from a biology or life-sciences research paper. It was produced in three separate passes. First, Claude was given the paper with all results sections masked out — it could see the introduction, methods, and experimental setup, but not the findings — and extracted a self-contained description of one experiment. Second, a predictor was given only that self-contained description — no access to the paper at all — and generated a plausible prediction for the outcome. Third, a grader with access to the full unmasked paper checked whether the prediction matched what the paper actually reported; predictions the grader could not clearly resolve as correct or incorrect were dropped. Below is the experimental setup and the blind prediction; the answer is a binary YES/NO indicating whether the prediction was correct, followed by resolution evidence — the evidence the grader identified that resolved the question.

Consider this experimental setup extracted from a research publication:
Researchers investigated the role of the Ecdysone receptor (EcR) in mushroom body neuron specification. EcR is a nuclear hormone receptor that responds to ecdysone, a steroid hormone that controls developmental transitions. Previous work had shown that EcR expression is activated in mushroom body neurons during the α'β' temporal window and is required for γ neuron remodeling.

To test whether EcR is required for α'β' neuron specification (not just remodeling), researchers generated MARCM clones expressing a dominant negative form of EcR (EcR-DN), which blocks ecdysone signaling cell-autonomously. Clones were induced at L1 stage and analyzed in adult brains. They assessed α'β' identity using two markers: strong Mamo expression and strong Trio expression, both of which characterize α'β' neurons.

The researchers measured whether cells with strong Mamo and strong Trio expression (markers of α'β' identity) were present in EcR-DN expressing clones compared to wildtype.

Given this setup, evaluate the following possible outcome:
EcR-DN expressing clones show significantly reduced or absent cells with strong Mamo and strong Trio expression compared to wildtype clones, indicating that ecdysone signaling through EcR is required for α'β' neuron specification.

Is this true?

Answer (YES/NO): YES